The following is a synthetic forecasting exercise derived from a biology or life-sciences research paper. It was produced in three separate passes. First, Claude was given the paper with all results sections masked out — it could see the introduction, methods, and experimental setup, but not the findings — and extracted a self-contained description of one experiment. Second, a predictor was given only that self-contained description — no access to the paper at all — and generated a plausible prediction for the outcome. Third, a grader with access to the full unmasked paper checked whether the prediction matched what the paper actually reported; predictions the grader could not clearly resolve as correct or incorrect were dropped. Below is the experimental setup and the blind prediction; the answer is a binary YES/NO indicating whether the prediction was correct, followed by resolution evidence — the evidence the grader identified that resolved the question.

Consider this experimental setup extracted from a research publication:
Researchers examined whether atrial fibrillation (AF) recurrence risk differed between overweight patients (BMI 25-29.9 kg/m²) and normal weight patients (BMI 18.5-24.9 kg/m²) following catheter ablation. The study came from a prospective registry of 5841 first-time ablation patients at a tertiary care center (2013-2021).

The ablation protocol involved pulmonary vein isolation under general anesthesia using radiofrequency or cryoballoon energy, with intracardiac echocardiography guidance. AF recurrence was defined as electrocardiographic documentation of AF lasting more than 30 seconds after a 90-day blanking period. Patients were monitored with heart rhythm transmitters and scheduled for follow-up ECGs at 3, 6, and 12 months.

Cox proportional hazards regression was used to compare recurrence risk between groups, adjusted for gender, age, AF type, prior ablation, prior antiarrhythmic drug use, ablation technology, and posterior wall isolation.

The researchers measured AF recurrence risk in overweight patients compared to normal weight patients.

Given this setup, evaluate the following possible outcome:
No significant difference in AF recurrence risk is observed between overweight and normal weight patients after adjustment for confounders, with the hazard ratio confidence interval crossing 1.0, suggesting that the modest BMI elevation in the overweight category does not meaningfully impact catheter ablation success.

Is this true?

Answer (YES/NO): YES